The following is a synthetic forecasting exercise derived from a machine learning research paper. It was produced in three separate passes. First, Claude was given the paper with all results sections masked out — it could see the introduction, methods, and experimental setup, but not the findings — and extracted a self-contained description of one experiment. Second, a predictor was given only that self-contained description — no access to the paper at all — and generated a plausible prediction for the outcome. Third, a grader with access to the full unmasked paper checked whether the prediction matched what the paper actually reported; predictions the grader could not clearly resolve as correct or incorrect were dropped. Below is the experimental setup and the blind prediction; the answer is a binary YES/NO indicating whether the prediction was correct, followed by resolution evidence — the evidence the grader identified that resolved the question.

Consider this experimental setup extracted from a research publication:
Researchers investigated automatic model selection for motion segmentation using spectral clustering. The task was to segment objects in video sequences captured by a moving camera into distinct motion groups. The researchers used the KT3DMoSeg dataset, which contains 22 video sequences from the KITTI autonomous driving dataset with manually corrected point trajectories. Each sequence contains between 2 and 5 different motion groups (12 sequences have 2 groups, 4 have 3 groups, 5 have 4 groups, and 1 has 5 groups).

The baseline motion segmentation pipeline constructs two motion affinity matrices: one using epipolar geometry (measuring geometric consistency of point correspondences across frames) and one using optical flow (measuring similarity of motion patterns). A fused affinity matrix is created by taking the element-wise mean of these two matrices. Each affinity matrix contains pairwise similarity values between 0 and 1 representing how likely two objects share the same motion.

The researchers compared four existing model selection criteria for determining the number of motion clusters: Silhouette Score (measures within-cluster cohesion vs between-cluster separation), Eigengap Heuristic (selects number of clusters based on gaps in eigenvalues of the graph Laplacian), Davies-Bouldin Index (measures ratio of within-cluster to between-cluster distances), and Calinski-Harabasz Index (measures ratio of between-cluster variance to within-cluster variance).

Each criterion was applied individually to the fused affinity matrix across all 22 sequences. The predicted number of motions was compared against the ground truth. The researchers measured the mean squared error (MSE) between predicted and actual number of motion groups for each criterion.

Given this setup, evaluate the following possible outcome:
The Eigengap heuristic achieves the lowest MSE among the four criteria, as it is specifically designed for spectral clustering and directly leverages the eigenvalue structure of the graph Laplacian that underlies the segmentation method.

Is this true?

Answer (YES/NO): NO